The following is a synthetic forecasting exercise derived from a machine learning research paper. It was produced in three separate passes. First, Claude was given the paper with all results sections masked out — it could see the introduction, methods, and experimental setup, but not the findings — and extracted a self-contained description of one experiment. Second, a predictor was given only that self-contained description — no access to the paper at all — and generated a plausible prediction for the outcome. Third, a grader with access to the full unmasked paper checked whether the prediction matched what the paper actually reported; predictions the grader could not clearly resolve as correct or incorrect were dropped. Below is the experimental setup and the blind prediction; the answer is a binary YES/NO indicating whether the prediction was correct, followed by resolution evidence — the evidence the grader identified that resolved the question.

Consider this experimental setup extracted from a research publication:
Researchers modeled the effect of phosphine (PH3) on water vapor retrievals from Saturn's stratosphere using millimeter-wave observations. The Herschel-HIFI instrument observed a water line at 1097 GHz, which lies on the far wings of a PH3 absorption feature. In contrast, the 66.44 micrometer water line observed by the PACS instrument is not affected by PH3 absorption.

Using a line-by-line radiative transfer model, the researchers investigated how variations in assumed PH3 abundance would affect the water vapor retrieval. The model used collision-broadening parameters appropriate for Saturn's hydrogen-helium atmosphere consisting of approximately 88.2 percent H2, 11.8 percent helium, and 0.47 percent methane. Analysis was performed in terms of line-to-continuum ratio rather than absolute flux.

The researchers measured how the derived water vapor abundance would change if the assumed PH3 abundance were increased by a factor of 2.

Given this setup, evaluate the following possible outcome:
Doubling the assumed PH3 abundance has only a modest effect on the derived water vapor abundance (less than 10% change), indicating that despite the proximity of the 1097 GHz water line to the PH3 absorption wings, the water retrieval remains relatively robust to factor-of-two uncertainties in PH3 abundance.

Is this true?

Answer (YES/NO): NO